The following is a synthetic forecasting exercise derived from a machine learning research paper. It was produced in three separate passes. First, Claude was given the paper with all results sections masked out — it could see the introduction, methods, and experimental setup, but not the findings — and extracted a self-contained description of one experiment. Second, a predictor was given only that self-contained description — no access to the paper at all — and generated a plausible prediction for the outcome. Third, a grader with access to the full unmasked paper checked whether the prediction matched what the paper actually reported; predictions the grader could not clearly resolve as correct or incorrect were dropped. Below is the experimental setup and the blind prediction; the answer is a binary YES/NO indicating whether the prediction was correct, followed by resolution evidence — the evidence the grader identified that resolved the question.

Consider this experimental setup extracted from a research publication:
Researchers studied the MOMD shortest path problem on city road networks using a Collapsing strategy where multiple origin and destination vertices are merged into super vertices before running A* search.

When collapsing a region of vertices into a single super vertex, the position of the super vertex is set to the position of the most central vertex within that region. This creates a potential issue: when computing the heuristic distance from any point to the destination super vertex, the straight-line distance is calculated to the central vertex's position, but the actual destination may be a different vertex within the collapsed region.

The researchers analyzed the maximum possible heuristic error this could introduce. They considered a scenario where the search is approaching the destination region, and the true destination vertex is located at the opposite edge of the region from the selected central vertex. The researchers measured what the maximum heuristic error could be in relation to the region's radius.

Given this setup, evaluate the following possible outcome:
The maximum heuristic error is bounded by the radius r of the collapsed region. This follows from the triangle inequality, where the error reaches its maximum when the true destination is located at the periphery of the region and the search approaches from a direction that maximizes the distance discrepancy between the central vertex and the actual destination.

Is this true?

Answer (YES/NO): NO